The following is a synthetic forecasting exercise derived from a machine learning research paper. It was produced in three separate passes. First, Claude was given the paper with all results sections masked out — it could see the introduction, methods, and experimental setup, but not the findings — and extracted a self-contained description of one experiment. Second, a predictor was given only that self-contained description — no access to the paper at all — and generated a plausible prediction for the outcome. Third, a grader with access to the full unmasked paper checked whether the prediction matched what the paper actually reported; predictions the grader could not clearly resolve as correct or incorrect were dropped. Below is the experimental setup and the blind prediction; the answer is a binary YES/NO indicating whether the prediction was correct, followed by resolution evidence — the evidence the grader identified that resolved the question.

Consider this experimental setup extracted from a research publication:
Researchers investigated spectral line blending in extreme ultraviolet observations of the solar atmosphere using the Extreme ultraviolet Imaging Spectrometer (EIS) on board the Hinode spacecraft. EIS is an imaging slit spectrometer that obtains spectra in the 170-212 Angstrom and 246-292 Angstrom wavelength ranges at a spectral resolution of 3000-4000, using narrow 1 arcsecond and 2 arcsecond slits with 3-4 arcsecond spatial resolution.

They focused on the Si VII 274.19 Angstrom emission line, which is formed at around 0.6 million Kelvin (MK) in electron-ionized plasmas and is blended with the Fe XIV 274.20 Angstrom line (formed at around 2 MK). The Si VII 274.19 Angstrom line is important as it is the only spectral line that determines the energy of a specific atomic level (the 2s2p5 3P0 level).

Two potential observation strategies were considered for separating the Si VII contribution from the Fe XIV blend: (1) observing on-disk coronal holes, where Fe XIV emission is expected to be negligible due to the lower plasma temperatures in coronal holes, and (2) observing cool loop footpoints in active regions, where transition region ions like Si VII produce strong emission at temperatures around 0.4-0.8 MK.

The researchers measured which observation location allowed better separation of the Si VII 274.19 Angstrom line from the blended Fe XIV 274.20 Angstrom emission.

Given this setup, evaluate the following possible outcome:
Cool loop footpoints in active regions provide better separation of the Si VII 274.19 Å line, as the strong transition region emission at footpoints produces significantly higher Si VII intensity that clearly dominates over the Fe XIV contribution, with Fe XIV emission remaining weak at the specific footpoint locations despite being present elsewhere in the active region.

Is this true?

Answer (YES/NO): YES